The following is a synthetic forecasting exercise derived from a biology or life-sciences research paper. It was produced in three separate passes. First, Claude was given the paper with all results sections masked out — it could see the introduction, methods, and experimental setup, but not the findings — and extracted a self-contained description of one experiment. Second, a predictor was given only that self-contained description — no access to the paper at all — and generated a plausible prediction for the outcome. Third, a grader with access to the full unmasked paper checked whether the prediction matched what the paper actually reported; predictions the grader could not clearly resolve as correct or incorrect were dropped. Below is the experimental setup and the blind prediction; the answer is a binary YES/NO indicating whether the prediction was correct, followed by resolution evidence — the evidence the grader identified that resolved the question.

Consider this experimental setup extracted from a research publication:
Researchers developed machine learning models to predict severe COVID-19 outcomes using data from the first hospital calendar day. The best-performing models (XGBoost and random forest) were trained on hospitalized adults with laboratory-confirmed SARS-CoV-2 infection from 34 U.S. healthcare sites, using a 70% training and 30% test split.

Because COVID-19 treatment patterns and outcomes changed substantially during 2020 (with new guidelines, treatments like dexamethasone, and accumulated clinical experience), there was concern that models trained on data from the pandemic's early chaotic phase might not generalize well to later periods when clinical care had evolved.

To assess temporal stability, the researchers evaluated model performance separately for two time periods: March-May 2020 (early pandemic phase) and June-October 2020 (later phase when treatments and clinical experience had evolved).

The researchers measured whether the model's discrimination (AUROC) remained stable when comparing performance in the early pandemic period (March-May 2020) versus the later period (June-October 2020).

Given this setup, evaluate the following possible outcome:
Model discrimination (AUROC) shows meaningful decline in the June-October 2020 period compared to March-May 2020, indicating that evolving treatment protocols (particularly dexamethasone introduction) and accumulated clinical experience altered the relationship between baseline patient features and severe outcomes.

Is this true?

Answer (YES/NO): NO